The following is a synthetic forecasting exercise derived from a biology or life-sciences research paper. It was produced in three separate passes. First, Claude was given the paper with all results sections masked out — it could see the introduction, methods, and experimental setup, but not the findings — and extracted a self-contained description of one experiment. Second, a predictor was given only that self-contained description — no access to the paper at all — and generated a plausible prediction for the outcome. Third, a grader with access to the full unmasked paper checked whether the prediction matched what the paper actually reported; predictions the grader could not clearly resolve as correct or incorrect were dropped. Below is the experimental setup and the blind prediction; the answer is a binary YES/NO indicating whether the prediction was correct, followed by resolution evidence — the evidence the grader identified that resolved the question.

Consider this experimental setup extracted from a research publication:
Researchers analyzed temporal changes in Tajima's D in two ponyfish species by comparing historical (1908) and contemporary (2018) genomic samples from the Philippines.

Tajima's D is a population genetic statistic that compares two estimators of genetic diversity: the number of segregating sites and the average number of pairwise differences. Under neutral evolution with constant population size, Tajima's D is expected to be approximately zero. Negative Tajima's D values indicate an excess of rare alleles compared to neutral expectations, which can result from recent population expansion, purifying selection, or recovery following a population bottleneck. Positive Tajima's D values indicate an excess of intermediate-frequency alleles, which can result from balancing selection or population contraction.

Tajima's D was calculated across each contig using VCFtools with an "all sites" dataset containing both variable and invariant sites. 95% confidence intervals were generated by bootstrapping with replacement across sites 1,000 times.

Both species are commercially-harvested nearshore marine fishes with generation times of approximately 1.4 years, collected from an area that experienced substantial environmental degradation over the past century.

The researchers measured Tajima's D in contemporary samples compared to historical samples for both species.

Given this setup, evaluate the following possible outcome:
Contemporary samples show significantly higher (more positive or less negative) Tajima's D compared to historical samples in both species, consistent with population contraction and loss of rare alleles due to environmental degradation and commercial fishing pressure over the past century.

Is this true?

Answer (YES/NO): NO